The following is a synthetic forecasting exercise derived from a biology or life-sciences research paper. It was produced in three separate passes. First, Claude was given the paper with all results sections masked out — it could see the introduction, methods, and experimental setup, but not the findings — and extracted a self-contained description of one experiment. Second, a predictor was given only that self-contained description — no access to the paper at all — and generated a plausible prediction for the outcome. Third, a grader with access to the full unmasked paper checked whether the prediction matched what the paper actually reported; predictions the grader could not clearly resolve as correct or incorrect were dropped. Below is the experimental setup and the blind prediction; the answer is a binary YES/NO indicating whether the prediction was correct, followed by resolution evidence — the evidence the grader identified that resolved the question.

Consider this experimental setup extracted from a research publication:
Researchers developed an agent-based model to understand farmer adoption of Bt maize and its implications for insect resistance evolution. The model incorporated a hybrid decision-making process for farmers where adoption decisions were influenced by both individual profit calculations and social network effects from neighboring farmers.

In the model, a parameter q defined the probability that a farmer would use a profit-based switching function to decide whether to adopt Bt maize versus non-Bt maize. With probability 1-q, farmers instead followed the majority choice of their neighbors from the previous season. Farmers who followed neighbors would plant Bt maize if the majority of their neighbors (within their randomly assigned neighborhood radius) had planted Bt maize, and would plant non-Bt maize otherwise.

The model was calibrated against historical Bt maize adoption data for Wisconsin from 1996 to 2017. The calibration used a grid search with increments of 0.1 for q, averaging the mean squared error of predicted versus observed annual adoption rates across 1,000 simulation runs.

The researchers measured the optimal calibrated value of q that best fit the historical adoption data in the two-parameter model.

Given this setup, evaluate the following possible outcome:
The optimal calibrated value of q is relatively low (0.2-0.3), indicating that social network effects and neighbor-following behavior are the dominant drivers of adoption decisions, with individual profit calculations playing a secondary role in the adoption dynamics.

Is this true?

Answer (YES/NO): YES